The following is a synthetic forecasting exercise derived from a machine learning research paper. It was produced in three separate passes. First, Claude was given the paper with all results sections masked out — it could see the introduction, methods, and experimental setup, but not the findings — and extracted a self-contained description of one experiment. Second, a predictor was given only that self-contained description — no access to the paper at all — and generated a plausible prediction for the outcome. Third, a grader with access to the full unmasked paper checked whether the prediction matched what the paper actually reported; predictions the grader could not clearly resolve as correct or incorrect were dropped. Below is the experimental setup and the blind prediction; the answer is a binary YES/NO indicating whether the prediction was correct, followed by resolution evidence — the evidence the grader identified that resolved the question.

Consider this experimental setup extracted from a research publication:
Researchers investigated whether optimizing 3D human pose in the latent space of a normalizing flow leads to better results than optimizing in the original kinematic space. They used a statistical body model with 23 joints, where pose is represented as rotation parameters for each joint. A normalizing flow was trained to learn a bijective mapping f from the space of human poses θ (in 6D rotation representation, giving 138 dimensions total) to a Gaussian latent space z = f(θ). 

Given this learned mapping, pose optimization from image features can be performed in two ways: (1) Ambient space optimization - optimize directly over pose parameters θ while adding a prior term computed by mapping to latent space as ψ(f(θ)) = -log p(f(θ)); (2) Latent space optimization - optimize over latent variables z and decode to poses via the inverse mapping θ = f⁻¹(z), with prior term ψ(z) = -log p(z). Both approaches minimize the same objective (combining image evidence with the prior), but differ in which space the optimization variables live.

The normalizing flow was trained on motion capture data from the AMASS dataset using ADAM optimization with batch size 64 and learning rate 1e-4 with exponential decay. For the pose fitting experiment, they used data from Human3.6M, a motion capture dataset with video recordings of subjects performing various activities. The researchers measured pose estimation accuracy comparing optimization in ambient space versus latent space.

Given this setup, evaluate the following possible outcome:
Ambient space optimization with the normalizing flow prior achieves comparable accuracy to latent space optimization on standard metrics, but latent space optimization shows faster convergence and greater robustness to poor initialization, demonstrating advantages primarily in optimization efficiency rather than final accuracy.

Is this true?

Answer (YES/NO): NO